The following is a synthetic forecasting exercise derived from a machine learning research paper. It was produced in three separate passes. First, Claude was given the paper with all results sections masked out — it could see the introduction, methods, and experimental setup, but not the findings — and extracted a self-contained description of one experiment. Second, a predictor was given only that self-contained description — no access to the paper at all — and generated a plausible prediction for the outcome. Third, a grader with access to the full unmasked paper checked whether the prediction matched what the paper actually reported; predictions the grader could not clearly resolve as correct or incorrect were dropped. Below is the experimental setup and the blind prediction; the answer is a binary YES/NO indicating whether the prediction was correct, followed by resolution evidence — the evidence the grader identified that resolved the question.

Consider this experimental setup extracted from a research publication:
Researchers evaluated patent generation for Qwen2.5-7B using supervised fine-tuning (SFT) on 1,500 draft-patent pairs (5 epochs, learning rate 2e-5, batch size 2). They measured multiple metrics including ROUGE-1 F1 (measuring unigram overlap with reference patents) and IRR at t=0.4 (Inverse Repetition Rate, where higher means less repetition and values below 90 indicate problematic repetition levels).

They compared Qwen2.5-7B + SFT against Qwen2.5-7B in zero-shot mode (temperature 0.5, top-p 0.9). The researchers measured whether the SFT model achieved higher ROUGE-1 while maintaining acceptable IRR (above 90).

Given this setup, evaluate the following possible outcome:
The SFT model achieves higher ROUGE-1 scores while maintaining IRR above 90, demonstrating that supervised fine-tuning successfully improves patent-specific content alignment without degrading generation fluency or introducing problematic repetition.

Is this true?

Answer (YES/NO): NO